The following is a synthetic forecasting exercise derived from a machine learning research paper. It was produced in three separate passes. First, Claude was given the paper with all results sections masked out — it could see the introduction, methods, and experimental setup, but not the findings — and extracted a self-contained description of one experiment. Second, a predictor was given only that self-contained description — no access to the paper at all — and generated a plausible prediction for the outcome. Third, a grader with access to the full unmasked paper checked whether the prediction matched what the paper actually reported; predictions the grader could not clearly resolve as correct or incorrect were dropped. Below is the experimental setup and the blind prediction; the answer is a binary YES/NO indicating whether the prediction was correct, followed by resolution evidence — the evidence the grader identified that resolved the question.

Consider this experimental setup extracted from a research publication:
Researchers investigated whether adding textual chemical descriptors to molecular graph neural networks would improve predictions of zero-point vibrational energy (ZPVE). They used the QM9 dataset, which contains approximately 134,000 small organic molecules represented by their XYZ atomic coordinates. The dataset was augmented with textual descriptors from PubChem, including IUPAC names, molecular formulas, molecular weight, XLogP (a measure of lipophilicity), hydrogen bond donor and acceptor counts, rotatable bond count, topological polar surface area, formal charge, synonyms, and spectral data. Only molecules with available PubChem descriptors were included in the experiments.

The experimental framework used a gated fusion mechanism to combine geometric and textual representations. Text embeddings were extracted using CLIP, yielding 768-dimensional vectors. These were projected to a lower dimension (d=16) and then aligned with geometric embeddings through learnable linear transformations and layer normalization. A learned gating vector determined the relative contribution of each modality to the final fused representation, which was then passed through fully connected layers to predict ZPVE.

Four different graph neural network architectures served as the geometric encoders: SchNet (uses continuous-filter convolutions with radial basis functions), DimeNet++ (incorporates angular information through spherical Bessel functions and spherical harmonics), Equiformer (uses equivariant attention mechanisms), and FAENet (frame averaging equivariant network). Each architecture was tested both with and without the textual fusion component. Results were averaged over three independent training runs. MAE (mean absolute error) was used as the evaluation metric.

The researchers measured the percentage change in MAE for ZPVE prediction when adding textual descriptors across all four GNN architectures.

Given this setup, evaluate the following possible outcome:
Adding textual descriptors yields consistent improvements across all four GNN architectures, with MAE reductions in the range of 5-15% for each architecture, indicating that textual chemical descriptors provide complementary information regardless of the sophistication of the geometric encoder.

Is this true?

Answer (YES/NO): NO